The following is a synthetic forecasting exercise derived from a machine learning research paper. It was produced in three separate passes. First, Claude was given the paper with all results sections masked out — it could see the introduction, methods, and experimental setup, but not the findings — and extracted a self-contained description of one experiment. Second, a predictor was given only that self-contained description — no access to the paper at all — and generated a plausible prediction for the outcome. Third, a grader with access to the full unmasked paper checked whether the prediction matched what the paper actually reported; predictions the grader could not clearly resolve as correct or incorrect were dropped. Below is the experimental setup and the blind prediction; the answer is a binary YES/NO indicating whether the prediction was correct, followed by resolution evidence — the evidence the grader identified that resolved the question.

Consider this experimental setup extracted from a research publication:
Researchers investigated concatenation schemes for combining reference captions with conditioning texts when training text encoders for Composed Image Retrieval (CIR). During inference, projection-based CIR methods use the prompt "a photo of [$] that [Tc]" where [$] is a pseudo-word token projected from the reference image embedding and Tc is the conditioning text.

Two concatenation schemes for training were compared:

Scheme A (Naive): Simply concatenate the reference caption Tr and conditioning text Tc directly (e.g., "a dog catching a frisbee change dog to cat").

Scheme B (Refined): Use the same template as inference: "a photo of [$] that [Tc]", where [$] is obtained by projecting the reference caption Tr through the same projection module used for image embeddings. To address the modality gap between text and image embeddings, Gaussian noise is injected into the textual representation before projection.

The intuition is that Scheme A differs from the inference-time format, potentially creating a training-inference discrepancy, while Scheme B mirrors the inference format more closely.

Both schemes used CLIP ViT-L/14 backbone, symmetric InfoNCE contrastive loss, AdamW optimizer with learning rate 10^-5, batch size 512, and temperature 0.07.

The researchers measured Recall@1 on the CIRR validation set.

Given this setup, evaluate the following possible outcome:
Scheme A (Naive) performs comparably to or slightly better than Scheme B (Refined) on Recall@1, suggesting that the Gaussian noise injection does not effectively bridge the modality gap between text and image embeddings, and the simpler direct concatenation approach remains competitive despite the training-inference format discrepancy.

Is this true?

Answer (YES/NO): NO